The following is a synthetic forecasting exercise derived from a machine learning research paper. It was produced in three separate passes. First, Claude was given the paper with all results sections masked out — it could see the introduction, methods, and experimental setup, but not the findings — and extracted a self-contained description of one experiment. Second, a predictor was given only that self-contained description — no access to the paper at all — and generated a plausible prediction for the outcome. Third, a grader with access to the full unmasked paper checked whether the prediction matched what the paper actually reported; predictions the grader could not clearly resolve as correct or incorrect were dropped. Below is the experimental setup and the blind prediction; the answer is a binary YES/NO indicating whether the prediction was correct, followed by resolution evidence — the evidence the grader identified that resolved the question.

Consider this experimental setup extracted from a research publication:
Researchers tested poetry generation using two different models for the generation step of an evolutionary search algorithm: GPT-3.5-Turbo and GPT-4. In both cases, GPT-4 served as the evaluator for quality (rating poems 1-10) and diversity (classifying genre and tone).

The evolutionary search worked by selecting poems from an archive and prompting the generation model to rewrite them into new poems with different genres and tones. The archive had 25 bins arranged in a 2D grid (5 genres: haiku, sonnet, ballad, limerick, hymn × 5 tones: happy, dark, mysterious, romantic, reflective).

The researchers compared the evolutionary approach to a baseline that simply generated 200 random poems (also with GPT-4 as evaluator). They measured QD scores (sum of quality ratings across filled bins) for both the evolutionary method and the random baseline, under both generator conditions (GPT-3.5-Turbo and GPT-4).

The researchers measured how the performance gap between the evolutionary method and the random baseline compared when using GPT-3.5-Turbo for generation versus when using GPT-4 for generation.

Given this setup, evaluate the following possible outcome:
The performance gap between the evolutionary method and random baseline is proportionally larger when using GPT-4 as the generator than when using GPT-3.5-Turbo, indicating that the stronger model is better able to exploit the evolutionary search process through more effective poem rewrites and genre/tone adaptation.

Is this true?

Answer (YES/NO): NO